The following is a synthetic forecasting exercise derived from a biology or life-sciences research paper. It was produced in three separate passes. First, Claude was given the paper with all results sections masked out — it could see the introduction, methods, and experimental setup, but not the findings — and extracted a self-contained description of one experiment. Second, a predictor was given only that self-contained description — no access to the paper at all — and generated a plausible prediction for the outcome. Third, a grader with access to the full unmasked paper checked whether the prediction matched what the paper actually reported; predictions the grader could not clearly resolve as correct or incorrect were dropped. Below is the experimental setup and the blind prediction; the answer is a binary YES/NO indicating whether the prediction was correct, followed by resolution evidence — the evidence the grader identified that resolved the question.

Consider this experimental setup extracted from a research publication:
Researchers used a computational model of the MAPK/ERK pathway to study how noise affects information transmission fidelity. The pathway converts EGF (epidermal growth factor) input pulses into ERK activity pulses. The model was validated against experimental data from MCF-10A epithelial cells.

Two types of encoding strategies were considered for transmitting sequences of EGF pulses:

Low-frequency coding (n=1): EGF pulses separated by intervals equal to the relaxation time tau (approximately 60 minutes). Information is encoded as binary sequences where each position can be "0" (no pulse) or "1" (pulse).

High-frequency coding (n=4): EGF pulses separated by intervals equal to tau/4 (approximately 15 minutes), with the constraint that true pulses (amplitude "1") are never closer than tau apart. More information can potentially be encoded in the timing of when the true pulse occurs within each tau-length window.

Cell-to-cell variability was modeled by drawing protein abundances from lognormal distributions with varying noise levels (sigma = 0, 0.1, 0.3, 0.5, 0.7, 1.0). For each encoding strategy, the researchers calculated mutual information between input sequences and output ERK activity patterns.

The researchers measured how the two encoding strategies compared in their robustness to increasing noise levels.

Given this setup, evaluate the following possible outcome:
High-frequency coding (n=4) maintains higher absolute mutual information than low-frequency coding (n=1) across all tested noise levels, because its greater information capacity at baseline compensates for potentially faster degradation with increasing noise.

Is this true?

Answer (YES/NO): NO